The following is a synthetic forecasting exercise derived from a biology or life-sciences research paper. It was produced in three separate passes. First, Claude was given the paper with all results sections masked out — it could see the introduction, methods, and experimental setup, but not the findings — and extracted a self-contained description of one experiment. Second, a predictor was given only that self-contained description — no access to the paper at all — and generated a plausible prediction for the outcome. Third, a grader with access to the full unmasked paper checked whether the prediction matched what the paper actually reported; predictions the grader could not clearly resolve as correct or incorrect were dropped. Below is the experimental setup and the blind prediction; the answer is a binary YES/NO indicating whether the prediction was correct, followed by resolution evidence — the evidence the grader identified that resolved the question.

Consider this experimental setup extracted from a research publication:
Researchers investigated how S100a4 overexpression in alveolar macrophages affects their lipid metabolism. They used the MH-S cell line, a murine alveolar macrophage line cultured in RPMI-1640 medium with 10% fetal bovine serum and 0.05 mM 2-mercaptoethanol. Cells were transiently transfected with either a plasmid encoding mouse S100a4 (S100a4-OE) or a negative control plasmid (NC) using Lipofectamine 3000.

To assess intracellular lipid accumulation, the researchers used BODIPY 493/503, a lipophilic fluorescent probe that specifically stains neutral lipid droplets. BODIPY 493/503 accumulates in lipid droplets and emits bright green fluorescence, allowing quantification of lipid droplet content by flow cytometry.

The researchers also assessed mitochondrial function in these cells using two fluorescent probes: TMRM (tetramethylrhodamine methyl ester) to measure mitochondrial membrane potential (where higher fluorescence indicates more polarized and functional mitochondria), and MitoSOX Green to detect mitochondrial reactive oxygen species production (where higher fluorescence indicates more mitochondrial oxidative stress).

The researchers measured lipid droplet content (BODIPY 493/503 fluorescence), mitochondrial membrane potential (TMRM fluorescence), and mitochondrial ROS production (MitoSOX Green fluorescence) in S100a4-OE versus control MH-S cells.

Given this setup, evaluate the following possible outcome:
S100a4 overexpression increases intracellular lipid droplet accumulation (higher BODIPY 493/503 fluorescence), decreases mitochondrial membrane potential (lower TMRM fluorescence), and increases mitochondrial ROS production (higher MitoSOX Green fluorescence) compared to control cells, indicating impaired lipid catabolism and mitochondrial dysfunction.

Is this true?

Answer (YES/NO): NO